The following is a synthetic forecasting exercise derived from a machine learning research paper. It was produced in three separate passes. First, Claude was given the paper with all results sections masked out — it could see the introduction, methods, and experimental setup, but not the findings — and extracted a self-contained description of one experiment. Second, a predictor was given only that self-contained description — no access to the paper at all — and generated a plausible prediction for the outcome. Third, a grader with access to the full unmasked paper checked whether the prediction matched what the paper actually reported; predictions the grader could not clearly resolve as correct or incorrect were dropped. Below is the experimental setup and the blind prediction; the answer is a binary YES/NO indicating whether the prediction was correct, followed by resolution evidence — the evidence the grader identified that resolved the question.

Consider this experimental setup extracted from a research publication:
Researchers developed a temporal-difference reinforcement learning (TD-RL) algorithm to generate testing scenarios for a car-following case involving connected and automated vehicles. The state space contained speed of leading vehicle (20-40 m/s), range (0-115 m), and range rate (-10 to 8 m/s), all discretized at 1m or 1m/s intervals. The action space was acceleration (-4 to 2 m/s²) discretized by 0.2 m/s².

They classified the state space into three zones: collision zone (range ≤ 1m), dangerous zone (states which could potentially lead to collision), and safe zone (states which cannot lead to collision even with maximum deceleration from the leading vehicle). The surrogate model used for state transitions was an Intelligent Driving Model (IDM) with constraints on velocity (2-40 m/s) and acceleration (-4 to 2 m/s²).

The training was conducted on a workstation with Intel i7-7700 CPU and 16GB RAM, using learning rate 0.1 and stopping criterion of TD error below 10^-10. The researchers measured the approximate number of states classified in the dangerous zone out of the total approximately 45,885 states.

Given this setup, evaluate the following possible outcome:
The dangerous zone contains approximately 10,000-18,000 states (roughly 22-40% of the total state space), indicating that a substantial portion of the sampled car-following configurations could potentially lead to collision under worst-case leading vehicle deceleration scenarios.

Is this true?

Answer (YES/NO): NO